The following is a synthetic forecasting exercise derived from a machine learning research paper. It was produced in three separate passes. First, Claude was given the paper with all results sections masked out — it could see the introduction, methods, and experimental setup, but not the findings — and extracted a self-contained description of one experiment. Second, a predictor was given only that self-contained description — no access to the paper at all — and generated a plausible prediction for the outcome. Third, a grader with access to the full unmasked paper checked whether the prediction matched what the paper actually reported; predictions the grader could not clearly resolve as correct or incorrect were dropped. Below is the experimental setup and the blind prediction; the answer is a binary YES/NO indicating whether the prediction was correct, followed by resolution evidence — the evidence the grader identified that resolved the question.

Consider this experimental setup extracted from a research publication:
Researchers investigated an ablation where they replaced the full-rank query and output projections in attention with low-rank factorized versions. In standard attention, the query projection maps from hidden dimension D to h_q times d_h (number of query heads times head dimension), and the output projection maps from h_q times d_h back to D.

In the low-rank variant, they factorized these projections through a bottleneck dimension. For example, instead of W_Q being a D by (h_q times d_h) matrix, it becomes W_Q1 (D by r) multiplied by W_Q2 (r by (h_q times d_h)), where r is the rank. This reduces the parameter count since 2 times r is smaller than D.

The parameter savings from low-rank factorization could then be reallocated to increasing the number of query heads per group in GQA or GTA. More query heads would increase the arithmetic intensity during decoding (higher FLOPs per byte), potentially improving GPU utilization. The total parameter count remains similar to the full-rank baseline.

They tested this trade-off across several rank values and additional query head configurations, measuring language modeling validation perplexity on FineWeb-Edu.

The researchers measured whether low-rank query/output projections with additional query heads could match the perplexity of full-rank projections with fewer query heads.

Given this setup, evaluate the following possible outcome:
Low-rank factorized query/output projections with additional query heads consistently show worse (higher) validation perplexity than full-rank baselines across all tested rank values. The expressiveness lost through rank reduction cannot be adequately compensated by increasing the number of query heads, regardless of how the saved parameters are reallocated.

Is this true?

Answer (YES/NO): YES